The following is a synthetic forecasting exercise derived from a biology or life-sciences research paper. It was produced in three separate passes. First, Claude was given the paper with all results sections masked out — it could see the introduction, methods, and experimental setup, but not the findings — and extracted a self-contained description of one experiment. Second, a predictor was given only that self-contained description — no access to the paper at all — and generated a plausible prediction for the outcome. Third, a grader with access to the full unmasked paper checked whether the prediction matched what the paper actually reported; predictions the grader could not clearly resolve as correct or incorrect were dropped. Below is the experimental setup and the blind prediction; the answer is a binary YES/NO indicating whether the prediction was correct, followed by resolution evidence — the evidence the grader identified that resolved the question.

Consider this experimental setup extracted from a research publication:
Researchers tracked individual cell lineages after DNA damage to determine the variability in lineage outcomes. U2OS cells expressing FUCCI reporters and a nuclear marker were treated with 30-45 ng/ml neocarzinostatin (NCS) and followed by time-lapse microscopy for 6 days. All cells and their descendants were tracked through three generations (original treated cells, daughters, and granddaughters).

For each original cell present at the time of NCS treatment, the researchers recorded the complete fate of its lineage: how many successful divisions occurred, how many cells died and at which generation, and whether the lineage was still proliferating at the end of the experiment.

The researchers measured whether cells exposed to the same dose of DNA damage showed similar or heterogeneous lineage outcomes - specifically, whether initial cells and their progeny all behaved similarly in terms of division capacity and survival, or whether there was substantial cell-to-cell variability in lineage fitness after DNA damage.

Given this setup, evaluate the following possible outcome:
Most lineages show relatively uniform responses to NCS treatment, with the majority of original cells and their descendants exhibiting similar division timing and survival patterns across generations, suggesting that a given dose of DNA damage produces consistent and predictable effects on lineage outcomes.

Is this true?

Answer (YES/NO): NO